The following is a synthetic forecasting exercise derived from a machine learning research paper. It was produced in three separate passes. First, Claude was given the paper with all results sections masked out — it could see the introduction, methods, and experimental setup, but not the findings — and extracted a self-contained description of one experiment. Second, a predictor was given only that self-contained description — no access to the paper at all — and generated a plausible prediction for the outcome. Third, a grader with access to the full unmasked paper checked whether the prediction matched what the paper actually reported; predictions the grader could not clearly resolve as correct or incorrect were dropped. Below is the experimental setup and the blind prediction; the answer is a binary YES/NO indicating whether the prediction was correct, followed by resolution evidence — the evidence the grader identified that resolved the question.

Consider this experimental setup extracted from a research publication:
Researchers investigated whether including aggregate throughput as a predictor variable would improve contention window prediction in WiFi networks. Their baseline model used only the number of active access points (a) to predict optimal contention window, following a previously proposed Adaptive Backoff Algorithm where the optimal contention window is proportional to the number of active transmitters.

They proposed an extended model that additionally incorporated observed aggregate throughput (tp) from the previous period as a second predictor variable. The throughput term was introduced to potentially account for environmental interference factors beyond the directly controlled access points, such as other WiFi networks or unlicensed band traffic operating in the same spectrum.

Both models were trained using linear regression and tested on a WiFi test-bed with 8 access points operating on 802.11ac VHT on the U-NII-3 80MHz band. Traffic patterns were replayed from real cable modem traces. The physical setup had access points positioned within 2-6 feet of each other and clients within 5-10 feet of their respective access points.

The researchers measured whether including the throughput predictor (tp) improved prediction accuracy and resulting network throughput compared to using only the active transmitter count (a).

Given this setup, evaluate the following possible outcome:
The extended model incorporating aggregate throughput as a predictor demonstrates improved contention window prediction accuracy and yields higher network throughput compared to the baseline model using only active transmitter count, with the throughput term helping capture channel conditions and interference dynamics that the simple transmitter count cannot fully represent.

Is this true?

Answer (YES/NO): YES